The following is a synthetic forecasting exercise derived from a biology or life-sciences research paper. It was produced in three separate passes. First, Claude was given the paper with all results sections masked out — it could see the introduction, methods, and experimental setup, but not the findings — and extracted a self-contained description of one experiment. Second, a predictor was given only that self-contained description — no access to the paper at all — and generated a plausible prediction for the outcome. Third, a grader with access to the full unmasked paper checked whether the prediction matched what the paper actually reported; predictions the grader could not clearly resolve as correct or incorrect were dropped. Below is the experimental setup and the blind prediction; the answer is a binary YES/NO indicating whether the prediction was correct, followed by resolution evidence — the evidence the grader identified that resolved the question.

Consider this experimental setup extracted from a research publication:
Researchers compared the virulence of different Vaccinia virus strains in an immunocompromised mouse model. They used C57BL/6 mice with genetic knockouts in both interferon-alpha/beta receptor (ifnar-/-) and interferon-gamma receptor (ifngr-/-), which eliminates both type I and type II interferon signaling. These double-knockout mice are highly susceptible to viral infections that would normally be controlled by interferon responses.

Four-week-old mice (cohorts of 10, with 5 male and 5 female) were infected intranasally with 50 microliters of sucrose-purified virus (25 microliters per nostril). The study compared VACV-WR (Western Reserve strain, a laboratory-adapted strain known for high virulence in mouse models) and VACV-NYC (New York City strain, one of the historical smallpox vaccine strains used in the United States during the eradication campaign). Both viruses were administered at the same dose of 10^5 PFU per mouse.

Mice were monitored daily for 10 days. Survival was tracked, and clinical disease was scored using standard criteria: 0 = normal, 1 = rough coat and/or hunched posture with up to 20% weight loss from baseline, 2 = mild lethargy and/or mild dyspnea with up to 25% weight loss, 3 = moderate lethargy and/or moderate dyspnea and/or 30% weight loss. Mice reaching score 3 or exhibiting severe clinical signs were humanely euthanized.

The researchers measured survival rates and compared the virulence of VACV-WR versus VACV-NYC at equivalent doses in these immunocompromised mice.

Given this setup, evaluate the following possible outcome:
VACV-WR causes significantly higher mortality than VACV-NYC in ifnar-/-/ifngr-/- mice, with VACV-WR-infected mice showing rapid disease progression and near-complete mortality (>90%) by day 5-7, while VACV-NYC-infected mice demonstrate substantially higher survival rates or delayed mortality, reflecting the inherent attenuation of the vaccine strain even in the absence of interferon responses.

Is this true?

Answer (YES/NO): NO